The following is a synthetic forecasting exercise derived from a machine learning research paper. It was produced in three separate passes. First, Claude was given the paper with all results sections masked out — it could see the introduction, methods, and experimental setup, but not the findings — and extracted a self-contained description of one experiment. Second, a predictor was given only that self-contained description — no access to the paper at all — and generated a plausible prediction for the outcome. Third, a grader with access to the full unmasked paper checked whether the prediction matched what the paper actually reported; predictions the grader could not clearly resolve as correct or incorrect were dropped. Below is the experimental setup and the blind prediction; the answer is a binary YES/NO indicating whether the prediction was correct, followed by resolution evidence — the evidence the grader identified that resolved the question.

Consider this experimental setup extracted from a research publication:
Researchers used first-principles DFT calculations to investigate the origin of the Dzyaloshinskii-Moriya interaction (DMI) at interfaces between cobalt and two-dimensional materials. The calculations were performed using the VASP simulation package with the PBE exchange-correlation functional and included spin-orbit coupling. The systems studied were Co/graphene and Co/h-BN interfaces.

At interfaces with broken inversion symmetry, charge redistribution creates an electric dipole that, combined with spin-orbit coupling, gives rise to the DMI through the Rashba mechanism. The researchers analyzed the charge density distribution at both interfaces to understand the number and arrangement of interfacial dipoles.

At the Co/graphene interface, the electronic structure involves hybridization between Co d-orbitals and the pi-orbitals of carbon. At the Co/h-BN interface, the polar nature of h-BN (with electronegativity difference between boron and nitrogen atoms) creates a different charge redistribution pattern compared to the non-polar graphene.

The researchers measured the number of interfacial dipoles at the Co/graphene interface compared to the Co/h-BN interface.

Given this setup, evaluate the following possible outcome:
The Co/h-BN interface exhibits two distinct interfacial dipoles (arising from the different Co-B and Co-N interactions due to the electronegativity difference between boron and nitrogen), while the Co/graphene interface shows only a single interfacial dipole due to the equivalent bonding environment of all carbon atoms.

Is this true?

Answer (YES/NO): NO